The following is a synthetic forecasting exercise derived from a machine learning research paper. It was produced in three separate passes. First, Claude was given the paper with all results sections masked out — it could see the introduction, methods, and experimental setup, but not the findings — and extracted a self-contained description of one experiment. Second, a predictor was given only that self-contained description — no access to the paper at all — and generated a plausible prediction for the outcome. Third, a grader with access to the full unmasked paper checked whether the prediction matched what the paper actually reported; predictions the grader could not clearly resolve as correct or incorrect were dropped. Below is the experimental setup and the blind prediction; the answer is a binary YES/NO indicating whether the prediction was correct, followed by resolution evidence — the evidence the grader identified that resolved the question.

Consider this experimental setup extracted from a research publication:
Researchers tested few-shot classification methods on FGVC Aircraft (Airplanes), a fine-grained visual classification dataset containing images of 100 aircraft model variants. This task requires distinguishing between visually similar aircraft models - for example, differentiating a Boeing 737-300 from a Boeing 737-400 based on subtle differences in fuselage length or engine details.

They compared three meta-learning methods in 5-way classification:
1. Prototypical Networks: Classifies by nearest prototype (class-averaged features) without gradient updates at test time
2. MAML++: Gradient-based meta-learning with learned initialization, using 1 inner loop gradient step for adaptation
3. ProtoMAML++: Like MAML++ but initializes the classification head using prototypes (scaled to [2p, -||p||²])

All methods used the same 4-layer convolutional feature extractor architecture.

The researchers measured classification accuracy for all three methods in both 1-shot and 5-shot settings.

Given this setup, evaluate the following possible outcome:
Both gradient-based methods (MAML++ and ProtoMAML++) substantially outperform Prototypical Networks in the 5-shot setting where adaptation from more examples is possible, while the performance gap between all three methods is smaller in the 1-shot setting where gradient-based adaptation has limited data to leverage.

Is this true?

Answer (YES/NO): NO